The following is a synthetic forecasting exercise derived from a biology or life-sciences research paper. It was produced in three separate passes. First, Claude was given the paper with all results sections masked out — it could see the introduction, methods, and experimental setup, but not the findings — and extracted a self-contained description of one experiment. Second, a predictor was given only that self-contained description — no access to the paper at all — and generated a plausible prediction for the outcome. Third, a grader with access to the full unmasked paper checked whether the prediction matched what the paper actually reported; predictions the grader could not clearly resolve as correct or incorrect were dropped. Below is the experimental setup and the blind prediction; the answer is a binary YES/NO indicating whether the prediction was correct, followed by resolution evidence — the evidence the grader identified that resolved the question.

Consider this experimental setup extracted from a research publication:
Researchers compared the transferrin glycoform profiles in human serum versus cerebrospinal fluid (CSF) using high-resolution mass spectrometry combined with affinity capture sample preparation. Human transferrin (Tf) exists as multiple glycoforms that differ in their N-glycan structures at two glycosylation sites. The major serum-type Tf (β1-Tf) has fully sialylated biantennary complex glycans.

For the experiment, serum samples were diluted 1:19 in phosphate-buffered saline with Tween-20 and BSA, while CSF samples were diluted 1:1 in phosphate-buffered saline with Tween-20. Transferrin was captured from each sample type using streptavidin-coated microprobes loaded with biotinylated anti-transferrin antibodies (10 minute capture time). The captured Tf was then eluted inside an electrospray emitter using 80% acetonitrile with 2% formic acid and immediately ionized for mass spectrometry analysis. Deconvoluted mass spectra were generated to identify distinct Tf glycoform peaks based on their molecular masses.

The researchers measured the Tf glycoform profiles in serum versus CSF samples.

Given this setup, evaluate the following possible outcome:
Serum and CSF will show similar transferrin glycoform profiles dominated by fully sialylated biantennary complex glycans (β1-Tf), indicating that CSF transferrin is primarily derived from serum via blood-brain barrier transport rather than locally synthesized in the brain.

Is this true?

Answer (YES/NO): NO